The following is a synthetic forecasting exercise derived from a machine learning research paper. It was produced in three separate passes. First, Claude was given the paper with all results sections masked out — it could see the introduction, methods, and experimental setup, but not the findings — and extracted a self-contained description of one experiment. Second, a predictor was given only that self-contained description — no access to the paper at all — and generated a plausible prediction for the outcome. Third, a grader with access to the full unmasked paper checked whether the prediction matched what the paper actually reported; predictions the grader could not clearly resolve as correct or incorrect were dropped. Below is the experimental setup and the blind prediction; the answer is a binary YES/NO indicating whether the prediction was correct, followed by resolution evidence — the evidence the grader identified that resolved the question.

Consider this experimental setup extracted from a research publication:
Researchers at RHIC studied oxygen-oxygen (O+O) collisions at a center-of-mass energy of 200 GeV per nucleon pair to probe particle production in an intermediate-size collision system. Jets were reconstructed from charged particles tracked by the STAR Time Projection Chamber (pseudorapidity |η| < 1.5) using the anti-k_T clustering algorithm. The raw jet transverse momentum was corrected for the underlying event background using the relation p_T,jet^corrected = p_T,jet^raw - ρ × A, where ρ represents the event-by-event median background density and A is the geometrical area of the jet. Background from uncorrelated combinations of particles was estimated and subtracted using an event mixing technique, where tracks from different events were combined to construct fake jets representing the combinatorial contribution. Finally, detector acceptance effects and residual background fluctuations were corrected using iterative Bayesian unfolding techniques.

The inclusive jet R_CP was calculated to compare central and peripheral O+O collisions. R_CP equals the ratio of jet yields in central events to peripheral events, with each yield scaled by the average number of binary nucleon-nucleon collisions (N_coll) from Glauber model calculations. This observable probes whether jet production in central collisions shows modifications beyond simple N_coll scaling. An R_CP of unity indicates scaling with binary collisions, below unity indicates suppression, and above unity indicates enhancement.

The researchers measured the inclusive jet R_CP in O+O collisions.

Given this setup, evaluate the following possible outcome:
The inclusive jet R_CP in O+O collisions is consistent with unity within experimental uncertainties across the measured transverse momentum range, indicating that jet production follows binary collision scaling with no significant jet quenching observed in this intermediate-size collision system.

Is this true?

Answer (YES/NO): NO